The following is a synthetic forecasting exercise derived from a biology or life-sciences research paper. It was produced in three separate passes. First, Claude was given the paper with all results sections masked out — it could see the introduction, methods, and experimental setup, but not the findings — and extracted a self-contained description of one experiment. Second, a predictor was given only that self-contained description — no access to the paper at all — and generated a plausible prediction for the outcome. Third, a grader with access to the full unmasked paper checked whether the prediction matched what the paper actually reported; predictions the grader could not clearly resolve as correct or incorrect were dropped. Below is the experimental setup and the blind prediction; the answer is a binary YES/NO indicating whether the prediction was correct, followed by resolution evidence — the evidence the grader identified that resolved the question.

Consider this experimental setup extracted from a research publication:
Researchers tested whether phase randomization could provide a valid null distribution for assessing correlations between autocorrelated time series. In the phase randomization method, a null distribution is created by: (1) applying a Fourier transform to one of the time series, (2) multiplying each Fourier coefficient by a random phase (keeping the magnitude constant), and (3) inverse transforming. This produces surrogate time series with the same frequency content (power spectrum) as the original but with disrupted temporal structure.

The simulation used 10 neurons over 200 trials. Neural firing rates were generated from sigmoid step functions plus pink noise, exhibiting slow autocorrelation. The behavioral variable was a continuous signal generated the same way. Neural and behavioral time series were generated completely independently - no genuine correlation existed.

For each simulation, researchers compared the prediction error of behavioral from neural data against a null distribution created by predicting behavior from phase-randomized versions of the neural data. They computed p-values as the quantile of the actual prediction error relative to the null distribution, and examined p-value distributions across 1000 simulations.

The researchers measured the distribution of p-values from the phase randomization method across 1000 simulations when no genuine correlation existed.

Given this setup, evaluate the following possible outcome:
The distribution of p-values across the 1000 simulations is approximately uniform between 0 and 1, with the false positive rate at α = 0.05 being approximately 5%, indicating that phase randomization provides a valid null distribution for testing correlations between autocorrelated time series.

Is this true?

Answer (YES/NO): NO